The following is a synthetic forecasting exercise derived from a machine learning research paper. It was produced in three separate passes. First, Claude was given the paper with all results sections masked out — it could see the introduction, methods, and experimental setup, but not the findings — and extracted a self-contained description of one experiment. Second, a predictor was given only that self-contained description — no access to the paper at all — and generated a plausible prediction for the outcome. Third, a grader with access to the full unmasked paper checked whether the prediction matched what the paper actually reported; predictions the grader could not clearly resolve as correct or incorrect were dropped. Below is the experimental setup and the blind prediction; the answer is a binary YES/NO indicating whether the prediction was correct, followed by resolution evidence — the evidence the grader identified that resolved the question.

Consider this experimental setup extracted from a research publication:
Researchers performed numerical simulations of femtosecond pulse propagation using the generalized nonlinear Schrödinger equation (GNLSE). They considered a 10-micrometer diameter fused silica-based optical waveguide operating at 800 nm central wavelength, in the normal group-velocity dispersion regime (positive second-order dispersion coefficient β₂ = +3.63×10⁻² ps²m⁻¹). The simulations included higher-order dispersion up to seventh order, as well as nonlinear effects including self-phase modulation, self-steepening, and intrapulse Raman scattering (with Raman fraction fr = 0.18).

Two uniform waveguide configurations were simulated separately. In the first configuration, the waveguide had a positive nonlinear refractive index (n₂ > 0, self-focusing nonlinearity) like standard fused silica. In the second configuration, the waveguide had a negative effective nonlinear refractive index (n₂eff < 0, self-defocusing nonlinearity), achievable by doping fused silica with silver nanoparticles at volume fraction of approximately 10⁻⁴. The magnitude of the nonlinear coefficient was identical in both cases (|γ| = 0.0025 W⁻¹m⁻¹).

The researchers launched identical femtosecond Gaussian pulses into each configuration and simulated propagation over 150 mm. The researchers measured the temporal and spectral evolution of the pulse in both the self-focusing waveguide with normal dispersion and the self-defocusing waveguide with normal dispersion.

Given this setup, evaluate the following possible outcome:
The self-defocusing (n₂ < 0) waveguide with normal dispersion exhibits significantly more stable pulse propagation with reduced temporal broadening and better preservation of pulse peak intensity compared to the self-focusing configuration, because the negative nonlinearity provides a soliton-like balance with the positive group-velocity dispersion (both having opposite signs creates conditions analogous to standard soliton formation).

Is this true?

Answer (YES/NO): NO